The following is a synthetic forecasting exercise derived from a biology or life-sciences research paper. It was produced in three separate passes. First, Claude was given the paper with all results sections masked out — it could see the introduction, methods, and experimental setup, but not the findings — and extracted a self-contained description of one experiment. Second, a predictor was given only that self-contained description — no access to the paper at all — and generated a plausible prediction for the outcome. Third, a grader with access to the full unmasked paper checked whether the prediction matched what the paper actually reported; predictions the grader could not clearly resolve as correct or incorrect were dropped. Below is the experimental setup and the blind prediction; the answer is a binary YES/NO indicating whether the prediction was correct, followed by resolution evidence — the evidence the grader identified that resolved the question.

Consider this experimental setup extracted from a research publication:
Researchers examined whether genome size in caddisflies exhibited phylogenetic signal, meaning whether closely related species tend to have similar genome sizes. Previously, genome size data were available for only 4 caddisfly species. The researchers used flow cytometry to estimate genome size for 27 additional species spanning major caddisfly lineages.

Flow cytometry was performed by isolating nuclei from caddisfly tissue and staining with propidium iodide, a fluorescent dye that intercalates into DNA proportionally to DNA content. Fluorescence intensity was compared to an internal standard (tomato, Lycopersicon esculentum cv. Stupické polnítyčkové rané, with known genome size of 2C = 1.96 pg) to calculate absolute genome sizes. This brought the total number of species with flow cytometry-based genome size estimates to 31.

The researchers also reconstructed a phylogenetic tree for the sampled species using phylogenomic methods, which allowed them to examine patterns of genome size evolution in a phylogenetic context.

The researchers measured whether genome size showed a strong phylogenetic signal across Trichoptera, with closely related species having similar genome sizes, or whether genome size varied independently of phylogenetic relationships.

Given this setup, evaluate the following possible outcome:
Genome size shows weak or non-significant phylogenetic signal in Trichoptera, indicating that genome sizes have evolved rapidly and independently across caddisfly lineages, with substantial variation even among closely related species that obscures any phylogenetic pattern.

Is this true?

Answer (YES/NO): NO